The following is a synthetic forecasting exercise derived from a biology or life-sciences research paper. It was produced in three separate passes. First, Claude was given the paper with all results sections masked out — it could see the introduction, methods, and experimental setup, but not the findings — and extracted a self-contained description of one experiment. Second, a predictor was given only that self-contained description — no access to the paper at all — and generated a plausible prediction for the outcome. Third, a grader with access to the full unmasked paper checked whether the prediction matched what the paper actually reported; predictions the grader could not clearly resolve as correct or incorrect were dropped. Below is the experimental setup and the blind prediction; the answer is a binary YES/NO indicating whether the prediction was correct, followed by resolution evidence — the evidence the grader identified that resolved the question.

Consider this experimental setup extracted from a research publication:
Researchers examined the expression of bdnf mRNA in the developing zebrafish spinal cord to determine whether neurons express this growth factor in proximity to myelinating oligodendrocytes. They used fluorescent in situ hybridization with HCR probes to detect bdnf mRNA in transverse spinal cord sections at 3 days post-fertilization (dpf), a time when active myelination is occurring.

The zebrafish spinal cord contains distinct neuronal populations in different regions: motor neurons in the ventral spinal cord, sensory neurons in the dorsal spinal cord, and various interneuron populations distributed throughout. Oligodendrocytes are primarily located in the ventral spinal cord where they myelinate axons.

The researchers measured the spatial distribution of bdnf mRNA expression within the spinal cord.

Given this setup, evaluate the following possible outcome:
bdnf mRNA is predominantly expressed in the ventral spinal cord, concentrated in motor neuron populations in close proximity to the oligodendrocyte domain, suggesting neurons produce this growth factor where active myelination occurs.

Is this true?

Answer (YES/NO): NO